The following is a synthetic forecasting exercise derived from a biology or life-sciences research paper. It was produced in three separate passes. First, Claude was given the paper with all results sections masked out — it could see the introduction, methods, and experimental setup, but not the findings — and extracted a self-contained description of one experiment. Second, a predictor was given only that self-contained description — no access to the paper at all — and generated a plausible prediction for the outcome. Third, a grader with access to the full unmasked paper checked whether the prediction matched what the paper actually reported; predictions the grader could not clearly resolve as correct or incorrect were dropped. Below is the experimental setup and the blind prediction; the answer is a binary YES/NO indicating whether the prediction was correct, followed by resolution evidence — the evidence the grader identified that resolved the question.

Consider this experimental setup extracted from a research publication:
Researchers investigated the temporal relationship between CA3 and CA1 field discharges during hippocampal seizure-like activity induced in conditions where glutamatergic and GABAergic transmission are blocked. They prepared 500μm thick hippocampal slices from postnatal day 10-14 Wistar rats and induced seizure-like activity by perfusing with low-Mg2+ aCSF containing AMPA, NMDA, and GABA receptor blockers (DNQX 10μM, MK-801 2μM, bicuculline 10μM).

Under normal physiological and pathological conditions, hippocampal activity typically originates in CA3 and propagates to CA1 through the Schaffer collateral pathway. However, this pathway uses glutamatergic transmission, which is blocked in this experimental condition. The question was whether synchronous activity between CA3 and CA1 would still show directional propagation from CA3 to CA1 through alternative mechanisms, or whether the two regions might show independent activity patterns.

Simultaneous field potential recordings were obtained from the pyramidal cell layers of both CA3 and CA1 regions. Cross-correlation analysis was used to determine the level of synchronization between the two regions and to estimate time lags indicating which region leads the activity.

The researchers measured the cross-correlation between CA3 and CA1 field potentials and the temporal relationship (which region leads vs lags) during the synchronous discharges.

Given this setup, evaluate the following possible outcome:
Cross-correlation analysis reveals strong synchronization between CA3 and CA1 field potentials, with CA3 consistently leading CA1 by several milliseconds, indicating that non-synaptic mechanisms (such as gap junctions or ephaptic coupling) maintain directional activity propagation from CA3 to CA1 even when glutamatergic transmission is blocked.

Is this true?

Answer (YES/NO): NO